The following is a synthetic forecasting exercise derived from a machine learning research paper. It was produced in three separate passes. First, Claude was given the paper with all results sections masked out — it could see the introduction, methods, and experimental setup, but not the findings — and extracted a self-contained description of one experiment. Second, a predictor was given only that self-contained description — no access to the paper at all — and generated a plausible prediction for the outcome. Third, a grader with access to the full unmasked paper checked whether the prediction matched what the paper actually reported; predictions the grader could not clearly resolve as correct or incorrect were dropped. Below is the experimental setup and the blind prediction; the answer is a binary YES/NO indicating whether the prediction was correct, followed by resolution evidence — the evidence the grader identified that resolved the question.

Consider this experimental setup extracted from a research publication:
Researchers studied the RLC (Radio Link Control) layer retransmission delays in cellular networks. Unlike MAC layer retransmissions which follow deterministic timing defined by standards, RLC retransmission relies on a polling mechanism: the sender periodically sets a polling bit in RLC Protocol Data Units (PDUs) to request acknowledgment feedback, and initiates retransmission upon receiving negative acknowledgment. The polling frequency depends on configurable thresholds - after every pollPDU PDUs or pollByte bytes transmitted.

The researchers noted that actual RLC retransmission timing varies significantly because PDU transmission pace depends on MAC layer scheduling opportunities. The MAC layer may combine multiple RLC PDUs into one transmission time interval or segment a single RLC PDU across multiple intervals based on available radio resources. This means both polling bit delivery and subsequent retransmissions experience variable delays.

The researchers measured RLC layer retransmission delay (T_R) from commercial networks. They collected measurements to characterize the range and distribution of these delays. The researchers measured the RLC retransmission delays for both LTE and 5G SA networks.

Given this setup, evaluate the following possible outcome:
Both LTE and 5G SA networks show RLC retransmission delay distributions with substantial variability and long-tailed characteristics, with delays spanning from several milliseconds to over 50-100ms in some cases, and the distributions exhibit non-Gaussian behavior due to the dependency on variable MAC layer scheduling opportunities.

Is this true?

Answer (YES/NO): NO